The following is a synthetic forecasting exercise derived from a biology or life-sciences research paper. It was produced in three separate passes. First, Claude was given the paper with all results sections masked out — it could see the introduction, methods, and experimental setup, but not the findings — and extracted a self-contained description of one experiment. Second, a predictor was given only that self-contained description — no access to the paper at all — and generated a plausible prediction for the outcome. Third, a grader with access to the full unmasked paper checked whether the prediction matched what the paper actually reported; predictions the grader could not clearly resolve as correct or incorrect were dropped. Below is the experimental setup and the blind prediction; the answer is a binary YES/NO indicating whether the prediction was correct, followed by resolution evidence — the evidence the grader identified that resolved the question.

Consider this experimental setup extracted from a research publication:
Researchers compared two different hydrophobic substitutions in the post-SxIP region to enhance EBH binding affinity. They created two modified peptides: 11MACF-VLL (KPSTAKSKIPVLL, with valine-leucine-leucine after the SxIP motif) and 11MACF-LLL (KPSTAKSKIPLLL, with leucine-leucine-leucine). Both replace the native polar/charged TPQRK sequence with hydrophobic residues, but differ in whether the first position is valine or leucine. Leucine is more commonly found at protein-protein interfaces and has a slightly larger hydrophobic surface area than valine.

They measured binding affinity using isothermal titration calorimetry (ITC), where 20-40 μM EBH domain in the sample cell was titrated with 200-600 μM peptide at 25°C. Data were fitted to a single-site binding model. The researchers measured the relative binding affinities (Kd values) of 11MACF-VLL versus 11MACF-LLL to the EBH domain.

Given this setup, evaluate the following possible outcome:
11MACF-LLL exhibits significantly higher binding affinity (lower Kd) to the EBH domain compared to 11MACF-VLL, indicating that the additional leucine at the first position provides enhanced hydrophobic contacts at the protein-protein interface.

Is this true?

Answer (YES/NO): NO